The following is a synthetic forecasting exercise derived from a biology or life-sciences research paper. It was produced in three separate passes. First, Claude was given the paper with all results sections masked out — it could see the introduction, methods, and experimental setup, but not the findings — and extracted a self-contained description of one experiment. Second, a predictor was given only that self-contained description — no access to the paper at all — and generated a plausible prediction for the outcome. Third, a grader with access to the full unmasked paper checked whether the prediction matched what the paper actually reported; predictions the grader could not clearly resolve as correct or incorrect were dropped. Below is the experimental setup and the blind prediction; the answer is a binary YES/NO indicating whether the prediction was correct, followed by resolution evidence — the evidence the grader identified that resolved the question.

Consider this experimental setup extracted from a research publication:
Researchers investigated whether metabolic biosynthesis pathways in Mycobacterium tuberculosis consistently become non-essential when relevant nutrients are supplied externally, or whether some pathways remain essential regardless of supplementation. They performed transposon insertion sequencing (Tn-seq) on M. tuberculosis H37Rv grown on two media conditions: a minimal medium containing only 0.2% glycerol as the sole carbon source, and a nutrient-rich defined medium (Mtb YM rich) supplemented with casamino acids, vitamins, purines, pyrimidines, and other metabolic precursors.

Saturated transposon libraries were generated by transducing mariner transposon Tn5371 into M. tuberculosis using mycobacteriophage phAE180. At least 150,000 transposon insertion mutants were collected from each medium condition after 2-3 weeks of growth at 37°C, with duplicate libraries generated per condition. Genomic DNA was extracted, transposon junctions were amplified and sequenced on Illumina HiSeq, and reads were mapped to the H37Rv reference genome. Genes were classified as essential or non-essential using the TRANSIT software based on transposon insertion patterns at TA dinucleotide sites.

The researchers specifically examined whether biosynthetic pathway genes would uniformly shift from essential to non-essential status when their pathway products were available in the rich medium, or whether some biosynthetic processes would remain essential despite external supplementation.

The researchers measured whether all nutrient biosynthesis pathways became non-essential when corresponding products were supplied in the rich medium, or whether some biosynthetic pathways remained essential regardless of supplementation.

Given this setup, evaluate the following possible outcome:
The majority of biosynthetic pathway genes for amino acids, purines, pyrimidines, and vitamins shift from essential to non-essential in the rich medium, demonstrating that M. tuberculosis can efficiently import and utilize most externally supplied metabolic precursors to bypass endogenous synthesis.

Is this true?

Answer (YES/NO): YES